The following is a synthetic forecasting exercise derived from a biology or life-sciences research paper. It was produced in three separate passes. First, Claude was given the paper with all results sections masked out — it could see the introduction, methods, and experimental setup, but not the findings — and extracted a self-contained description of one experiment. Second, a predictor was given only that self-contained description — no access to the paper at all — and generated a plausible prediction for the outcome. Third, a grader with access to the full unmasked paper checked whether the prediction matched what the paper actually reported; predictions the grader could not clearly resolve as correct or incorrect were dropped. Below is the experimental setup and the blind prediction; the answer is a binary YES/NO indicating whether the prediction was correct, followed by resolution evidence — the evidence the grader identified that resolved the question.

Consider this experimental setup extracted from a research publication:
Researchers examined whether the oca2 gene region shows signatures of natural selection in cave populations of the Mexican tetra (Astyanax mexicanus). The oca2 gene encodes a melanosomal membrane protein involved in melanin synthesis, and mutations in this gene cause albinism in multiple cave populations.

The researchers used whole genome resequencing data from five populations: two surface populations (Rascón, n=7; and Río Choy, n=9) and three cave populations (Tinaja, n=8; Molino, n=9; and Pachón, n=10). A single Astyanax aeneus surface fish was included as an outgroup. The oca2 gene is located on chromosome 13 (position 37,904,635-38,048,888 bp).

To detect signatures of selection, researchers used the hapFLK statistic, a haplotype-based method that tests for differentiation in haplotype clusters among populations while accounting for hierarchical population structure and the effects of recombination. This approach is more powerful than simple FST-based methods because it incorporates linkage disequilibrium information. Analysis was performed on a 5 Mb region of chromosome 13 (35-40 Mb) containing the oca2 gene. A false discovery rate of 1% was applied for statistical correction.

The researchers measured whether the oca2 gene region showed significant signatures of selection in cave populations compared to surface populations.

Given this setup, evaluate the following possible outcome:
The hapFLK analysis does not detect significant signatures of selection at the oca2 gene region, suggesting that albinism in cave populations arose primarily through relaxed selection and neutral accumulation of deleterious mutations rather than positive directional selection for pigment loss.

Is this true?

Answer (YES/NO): NO